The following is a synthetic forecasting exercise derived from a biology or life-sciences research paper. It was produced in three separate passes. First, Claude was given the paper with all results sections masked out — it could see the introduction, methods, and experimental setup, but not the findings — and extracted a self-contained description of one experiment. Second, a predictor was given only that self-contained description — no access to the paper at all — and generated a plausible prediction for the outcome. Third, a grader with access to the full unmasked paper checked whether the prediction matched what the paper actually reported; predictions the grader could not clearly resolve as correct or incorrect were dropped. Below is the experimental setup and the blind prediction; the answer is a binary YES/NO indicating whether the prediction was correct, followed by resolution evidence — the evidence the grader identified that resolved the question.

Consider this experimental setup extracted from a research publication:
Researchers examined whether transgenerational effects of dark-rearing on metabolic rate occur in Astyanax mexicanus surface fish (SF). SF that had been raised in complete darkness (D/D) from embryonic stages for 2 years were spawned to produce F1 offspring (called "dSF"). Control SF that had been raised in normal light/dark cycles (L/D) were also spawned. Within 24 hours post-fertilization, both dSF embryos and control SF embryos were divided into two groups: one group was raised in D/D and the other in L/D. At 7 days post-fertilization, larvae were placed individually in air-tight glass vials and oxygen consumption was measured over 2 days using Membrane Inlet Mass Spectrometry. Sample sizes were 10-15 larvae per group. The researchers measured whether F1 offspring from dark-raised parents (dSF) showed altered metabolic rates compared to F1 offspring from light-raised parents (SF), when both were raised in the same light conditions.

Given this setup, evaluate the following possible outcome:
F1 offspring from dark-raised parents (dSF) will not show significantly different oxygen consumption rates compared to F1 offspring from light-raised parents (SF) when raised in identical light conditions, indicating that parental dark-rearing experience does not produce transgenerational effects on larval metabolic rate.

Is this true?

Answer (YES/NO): YES